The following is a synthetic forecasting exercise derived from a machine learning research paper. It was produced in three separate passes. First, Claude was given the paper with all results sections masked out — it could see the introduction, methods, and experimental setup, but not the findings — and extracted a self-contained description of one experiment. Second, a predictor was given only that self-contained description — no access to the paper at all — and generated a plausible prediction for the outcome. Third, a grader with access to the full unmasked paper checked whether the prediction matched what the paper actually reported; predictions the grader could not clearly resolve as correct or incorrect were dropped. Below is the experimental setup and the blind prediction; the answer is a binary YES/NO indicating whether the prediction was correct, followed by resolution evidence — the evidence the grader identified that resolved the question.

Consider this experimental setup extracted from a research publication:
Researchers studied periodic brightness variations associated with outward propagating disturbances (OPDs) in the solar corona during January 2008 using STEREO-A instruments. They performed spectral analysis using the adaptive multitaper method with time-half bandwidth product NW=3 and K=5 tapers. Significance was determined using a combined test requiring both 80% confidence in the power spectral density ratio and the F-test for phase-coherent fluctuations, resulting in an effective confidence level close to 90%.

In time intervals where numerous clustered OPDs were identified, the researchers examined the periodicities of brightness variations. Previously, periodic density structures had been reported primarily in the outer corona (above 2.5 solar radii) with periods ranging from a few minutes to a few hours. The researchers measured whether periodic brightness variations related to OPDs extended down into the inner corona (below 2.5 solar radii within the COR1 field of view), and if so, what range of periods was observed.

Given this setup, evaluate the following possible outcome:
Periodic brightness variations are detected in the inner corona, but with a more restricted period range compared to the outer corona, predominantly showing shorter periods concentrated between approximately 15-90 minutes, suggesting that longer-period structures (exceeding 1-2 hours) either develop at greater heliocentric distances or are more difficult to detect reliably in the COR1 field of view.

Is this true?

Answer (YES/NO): NO